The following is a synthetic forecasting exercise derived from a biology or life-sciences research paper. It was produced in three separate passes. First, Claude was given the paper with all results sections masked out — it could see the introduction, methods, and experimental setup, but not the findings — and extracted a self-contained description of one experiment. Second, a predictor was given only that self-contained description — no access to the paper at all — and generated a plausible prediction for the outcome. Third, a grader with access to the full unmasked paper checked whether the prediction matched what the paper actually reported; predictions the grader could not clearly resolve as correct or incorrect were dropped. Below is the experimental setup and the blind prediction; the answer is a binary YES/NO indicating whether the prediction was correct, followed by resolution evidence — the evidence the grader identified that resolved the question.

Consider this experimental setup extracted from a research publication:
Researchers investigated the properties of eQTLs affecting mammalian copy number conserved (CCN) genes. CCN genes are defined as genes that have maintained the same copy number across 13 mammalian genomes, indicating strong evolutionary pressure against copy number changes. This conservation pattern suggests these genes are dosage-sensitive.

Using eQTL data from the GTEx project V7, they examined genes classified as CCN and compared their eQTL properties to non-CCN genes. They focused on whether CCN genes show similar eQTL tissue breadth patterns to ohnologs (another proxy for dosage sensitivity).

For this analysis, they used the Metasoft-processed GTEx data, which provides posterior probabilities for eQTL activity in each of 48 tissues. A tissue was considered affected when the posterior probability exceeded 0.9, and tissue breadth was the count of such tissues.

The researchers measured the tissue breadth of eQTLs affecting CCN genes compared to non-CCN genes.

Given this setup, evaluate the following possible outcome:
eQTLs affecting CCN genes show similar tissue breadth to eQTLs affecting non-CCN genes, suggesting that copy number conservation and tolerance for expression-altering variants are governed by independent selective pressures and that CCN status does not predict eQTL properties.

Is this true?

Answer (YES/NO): NO